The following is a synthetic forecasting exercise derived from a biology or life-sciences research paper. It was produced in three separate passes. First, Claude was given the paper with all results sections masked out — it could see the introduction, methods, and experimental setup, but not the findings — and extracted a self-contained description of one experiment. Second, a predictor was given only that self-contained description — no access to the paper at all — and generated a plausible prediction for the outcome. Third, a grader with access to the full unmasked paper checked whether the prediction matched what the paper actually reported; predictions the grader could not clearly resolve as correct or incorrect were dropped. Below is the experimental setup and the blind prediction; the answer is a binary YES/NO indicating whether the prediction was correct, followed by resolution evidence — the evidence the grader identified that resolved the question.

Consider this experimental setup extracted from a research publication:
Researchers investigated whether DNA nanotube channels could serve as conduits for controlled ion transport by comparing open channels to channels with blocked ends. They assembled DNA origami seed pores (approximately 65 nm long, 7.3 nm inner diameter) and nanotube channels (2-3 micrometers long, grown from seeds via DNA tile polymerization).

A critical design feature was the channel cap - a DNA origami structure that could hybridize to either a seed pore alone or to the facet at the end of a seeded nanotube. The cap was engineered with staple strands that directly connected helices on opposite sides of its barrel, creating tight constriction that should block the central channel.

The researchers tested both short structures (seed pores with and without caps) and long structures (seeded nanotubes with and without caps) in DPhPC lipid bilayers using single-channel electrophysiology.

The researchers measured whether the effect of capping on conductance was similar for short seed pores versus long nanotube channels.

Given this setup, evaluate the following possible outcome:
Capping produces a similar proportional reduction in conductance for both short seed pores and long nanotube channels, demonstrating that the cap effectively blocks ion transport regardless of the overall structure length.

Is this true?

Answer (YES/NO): NO